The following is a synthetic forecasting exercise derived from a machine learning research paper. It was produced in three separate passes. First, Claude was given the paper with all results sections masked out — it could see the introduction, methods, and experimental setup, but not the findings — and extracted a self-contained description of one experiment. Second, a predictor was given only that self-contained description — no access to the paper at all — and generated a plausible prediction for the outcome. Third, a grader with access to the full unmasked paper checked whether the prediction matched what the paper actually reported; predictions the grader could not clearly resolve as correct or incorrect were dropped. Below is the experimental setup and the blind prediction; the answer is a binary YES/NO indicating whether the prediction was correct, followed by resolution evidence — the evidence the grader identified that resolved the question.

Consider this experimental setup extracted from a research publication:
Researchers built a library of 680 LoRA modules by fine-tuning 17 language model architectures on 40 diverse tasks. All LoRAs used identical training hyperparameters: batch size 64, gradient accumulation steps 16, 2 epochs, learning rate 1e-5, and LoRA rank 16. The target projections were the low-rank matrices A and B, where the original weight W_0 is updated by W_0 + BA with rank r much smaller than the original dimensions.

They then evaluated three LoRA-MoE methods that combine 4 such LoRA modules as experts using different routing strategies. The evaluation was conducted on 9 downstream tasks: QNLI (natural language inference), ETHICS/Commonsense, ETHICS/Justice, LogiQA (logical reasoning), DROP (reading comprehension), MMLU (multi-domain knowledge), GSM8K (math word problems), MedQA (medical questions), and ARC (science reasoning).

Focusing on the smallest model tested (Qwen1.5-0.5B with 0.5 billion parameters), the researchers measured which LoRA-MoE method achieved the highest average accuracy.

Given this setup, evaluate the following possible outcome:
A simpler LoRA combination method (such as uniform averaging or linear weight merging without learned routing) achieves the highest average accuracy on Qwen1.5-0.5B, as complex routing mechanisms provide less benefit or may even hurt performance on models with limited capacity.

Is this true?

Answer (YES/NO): NO